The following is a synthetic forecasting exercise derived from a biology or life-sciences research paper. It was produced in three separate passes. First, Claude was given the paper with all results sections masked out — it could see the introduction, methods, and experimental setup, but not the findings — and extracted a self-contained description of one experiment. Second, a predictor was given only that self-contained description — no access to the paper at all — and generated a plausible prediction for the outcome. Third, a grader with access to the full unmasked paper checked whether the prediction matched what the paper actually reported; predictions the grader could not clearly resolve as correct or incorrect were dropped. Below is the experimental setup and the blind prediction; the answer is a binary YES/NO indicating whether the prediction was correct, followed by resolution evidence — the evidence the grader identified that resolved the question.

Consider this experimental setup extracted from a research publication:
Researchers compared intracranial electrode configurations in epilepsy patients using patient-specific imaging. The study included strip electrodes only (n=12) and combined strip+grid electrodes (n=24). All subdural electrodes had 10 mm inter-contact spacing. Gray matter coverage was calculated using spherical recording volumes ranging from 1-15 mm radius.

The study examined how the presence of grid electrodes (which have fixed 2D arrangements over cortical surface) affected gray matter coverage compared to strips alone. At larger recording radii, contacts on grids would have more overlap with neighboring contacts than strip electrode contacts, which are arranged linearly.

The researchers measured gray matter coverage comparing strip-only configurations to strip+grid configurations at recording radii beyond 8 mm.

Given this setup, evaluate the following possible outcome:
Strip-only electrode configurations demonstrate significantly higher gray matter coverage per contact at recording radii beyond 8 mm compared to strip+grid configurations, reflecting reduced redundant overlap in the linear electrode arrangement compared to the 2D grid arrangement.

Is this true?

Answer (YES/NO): YES